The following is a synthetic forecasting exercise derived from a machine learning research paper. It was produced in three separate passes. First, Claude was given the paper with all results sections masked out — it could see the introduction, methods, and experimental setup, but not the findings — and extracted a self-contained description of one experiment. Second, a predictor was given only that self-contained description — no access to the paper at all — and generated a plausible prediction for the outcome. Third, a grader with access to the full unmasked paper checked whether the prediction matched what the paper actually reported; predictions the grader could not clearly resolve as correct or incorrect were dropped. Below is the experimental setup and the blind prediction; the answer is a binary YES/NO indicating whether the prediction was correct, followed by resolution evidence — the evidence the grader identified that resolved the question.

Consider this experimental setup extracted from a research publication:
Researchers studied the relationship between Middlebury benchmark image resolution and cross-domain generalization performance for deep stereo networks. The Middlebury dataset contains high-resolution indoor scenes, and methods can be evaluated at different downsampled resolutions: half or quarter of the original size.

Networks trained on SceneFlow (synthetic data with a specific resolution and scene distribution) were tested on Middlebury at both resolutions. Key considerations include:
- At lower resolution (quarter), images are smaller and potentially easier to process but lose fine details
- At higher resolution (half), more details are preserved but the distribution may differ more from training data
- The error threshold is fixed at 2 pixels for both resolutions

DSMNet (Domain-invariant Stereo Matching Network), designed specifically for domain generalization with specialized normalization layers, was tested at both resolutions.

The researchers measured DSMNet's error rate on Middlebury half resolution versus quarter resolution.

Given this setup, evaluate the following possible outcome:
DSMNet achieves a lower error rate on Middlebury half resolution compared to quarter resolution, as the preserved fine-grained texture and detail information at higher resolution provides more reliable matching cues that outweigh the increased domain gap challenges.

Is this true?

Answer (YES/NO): NO